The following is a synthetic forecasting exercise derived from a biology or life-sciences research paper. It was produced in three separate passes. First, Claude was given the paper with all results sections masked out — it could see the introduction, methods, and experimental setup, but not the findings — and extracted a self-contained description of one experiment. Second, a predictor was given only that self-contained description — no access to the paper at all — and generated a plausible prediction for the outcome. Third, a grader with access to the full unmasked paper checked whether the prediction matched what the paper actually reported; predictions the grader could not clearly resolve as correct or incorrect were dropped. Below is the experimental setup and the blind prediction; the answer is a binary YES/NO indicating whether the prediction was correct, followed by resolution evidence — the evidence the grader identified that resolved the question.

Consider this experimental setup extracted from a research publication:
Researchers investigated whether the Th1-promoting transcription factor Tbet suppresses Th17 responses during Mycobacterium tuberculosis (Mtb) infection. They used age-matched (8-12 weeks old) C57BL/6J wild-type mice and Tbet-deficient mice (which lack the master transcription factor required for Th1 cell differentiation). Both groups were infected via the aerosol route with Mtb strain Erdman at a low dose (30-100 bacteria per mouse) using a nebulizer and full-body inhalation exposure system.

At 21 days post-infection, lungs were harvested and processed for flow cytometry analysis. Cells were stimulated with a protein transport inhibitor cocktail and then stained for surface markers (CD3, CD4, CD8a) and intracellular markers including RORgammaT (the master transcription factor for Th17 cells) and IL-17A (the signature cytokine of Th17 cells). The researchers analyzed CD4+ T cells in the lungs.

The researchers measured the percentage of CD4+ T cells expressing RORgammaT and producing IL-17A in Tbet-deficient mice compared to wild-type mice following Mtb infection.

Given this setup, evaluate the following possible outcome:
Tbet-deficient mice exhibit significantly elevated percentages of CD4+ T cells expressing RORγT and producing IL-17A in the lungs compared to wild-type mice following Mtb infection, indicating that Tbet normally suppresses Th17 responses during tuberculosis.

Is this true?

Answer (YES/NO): YES